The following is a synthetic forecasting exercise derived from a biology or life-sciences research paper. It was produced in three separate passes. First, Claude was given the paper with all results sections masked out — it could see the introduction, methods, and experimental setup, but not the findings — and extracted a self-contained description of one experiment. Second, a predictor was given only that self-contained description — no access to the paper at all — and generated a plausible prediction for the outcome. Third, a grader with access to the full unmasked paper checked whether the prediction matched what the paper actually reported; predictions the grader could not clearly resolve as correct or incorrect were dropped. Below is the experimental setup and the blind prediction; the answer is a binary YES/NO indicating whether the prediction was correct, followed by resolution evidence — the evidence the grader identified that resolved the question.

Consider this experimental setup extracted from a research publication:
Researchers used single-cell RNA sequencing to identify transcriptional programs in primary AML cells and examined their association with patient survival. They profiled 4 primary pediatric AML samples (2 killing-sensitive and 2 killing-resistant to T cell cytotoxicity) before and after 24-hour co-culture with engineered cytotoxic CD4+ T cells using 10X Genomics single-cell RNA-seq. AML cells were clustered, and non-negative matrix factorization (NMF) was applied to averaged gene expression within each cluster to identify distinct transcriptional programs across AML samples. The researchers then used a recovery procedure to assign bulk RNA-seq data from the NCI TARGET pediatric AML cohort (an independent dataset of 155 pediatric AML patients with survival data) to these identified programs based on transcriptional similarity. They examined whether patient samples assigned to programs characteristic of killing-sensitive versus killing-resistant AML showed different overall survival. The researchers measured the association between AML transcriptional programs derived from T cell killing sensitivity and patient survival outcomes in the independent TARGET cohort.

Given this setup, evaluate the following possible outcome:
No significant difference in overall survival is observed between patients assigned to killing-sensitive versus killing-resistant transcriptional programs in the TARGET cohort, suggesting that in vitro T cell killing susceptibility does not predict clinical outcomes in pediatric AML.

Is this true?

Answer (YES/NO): NO